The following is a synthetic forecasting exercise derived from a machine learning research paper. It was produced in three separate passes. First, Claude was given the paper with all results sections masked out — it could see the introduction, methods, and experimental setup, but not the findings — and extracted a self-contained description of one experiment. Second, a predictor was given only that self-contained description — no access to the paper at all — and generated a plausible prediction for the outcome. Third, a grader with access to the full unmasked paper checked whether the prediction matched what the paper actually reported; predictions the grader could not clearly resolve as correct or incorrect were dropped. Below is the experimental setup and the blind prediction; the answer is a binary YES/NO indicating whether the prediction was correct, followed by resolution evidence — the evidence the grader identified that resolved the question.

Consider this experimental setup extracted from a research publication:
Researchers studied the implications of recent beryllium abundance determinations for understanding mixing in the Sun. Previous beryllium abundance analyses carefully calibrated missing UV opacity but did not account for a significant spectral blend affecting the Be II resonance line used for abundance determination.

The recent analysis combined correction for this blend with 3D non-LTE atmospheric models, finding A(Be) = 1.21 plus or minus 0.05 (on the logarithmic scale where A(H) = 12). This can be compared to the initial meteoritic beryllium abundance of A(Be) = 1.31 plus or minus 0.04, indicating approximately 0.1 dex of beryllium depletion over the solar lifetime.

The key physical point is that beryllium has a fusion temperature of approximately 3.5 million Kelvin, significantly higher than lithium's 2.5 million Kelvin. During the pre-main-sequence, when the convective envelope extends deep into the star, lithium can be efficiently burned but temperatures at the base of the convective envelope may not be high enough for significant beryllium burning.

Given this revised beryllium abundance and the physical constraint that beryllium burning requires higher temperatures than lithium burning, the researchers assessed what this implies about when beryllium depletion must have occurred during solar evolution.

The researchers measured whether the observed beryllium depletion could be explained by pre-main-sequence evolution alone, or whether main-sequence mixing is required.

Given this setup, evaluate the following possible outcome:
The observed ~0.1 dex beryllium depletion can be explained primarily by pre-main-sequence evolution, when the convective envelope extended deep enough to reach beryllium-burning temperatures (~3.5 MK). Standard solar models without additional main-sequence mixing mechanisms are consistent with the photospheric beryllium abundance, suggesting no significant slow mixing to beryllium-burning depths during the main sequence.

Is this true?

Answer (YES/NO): NO